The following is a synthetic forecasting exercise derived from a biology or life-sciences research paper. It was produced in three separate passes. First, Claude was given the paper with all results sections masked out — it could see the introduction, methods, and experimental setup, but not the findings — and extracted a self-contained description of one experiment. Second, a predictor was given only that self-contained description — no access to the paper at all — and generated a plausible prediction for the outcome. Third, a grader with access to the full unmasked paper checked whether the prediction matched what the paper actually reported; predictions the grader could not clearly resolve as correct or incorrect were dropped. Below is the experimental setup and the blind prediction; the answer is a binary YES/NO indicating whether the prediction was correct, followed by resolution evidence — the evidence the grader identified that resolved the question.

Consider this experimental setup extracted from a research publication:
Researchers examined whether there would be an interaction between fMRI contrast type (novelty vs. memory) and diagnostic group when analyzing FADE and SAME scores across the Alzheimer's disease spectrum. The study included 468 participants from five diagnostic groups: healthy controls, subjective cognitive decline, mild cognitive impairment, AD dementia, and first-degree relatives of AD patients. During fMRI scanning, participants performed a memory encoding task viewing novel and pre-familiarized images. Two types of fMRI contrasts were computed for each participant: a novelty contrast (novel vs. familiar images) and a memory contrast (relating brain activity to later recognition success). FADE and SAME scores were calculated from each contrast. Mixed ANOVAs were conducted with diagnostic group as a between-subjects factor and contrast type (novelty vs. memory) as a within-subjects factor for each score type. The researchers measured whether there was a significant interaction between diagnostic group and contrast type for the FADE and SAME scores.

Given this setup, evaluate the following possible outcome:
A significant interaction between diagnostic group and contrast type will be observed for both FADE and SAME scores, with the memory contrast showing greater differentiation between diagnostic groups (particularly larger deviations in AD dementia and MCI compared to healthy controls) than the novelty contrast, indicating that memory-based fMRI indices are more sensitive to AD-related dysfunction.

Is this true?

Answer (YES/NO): NO